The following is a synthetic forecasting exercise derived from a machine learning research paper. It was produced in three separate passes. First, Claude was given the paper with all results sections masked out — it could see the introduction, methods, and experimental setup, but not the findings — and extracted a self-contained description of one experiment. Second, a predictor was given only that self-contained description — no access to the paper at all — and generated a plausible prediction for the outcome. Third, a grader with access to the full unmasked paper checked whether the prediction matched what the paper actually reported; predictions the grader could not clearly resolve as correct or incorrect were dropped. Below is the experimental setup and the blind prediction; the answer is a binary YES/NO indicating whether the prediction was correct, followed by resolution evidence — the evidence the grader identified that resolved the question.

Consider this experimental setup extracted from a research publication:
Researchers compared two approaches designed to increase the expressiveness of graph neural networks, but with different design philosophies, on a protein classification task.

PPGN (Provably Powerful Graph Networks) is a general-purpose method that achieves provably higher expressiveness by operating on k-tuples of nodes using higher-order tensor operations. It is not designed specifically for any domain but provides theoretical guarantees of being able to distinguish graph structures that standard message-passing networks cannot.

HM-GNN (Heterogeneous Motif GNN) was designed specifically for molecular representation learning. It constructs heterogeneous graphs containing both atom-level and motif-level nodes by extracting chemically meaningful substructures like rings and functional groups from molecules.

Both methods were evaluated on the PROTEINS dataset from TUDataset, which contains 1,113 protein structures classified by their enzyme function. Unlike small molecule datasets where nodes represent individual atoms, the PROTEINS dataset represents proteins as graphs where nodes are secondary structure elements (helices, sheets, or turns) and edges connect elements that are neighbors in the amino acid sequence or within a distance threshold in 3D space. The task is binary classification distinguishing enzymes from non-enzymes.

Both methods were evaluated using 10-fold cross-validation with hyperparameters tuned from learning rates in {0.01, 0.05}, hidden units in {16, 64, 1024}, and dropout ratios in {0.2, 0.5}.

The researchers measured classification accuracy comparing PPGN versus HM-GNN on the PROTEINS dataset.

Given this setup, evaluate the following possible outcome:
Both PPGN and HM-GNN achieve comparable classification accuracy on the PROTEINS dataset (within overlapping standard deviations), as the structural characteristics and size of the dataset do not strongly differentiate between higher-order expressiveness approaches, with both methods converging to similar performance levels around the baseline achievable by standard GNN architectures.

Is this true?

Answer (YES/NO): NO